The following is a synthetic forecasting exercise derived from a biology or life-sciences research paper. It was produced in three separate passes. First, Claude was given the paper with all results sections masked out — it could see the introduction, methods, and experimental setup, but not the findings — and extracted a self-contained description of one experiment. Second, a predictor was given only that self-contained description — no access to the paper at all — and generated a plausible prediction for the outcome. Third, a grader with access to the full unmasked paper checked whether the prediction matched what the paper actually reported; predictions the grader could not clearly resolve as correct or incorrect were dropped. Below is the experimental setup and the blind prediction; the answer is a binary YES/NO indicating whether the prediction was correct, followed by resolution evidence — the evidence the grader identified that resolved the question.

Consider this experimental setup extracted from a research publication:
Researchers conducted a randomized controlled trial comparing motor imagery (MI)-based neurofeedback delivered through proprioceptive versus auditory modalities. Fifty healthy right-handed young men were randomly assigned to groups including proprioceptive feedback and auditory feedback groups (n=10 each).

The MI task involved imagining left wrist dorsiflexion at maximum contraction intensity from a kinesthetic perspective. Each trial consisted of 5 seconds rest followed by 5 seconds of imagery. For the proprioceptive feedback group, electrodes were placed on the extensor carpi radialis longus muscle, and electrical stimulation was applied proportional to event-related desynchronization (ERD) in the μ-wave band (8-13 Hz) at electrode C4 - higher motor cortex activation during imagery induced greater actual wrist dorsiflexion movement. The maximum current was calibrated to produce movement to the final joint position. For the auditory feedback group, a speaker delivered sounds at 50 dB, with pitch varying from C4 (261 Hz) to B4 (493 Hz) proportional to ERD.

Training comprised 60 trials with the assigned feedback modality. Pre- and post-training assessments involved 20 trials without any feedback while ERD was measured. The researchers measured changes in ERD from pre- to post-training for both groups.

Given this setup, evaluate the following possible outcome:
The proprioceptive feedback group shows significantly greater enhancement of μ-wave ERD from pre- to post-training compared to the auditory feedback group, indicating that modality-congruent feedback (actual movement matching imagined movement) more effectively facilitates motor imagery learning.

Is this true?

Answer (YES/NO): NO